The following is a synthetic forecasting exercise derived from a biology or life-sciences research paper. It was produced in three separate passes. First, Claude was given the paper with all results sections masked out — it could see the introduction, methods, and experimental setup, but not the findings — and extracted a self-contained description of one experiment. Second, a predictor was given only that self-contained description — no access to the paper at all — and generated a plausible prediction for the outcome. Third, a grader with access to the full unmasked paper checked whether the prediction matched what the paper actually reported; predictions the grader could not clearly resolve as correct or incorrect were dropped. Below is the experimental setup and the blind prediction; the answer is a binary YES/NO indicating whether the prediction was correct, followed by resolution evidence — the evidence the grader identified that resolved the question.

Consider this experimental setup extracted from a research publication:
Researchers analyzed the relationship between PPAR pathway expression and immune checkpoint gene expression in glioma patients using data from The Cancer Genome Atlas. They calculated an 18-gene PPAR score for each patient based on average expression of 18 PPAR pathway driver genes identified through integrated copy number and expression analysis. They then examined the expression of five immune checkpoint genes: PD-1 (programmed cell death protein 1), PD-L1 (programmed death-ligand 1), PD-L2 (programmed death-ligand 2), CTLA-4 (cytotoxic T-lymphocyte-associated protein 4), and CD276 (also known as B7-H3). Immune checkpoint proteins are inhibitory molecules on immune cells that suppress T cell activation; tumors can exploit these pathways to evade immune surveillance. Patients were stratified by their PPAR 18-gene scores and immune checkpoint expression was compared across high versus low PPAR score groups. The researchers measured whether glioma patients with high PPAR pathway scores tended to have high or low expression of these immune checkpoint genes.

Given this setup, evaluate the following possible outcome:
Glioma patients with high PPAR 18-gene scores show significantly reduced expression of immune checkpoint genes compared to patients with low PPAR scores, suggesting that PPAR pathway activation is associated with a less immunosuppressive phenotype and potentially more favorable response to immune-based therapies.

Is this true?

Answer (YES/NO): NO